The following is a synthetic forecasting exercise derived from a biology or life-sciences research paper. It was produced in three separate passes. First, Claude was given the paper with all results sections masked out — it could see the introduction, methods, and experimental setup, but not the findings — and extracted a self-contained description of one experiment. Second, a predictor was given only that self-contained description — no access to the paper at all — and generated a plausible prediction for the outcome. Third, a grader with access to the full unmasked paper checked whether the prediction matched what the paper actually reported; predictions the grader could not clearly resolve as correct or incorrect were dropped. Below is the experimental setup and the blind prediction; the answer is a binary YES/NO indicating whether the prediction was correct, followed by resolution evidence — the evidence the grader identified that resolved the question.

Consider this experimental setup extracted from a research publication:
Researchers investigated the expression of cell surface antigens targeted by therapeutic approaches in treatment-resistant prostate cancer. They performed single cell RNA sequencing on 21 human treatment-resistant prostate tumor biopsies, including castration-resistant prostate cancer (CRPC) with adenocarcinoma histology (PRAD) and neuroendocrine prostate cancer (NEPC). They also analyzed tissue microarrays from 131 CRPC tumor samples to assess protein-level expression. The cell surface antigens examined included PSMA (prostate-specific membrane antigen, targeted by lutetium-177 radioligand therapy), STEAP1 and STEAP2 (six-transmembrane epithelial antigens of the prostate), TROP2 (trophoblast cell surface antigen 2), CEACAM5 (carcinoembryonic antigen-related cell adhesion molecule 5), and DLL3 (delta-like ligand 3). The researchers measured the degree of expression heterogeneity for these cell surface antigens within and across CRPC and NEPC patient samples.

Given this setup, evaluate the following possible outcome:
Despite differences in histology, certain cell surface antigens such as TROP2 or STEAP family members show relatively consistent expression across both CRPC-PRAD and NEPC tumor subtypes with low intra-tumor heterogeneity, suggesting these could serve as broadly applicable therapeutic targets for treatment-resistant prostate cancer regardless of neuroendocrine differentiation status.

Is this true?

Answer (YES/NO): NO